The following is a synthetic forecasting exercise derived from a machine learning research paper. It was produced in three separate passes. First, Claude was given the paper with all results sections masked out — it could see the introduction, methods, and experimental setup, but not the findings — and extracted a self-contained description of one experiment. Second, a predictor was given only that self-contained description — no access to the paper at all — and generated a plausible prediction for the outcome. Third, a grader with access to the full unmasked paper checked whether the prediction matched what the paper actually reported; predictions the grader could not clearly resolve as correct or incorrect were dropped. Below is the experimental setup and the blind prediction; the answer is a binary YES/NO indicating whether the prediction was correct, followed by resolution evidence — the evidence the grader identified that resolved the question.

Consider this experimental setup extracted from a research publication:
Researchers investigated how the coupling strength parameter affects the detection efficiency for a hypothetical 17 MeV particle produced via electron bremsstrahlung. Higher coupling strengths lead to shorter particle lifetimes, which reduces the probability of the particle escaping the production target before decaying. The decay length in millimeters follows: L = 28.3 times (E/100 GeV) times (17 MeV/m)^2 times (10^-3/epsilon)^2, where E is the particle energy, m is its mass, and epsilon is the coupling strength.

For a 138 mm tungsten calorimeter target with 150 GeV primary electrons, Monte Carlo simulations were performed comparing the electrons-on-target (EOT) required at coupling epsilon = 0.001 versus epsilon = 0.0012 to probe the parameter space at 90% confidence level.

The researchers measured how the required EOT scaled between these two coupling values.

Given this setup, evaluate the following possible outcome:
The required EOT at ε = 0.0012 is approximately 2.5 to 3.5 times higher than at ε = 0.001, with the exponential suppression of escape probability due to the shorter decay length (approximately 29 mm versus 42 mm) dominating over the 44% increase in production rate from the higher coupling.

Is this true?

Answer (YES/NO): YES